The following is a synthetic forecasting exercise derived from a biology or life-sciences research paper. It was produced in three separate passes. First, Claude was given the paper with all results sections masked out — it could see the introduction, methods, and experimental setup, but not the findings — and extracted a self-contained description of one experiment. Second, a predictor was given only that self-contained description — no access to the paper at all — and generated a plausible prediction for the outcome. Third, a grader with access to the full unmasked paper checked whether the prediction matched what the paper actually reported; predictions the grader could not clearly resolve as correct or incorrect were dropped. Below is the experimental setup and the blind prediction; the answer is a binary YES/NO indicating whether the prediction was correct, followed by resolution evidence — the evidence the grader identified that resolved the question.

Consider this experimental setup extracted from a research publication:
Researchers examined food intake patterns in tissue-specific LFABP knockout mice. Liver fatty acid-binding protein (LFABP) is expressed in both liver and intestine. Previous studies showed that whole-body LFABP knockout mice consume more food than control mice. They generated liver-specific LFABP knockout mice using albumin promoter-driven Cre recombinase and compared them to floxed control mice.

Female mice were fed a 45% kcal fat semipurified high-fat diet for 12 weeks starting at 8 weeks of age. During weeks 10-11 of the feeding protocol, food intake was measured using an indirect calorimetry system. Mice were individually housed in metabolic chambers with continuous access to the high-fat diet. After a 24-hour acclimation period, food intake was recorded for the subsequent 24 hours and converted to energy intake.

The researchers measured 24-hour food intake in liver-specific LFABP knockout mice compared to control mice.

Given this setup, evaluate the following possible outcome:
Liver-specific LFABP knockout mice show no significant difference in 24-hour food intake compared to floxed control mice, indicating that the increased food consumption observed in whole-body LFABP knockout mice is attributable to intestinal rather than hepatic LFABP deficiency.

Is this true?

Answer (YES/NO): NO